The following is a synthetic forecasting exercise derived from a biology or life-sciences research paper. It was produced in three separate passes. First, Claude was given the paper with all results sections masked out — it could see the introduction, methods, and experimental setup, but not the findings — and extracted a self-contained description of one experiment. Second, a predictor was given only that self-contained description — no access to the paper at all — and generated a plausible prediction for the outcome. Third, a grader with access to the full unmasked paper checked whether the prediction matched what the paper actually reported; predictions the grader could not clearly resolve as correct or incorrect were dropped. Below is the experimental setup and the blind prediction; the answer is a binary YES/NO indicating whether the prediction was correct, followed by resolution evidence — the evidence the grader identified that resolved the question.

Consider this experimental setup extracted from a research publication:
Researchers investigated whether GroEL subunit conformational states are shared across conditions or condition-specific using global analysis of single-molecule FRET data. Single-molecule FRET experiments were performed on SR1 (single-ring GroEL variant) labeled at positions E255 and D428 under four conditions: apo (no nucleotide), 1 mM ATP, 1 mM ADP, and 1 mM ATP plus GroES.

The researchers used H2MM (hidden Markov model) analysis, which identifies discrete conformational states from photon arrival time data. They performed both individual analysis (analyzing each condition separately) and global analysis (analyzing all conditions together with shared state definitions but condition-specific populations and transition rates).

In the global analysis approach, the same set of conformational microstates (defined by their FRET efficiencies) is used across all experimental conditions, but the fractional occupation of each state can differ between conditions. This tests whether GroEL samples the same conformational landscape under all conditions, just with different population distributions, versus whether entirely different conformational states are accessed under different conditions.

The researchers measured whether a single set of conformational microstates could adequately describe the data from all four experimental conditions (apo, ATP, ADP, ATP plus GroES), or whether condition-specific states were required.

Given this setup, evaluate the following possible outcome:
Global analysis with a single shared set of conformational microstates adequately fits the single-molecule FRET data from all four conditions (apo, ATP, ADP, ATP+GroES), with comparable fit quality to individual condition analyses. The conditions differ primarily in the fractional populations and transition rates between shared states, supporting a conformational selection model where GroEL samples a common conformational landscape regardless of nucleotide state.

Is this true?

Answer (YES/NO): YES